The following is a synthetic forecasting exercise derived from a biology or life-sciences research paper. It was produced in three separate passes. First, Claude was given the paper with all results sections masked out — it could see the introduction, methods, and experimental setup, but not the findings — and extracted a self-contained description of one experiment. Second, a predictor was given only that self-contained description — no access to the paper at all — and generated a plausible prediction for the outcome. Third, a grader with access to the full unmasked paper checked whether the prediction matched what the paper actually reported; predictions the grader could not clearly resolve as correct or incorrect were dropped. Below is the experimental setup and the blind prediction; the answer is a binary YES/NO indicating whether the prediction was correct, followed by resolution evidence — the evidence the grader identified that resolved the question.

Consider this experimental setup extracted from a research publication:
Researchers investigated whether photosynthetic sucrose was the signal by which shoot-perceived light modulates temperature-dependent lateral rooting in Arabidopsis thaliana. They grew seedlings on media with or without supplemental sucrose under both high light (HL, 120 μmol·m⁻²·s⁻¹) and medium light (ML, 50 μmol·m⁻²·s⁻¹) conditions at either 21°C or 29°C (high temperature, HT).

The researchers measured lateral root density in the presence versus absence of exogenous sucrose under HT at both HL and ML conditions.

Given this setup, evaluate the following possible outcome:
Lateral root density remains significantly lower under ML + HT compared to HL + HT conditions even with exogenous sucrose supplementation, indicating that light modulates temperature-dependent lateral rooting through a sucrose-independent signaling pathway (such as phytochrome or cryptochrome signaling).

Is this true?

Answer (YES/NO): YES